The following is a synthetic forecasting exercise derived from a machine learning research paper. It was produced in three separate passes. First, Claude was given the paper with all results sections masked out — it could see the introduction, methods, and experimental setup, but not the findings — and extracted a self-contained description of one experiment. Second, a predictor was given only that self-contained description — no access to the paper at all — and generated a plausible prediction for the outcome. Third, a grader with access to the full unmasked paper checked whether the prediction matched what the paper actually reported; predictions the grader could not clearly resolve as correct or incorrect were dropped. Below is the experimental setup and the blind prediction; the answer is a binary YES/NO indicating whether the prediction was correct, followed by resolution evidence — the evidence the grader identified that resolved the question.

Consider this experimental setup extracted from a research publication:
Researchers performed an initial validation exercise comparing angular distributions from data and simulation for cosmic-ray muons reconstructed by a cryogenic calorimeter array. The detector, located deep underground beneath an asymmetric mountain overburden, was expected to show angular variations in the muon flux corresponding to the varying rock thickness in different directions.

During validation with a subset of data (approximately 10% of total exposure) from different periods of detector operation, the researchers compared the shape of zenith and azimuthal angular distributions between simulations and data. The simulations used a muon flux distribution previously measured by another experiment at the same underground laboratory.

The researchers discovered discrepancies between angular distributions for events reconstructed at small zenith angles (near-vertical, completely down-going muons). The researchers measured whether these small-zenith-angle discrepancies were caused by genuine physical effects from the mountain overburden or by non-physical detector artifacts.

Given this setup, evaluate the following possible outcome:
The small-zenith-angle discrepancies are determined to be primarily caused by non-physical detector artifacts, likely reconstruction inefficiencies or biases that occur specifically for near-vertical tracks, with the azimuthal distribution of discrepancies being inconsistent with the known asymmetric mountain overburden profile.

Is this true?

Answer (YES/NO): NO